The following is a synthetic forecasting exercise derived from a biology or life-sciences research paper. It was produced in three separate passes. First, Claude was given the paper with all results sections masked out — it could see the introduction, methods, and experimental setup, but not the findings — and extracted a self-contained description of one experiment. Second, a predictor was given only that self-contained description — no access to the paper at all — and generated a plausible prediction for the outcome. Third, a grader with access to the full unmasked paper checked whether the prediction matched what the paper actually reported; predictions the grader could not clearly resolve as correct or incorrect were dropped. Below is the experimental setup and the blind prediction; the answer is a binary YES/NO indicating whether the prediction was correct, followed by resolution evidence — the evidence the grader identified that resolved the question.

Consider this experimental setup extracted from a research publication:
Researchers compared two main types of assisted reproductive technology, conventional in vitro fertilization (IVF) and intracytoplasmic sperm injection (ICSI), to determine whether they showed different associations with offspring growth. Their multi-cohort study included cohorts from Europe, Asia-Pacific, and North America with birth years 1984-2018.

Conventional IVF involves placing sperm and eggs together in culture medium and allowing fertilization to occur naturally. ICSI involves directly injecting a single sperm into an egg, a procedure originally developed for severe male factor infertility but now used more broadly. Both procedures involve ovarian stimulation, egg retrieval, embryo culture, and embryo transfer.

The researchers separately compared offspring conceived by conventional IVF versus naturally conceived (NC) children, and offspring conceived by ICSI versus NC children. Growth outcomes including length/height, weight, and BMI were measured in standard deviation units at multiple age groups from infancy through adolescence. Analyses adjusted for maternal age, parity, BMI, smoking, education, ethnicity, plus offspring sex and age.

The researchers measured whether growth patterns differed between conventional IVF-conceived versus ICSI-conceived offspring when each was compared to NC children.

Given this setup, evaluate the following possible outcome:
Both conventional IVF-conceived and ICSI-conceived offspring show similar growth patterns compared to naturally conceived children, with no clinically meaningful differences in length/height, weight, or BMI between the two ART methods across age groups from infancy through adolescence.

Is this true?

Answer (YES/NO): YES